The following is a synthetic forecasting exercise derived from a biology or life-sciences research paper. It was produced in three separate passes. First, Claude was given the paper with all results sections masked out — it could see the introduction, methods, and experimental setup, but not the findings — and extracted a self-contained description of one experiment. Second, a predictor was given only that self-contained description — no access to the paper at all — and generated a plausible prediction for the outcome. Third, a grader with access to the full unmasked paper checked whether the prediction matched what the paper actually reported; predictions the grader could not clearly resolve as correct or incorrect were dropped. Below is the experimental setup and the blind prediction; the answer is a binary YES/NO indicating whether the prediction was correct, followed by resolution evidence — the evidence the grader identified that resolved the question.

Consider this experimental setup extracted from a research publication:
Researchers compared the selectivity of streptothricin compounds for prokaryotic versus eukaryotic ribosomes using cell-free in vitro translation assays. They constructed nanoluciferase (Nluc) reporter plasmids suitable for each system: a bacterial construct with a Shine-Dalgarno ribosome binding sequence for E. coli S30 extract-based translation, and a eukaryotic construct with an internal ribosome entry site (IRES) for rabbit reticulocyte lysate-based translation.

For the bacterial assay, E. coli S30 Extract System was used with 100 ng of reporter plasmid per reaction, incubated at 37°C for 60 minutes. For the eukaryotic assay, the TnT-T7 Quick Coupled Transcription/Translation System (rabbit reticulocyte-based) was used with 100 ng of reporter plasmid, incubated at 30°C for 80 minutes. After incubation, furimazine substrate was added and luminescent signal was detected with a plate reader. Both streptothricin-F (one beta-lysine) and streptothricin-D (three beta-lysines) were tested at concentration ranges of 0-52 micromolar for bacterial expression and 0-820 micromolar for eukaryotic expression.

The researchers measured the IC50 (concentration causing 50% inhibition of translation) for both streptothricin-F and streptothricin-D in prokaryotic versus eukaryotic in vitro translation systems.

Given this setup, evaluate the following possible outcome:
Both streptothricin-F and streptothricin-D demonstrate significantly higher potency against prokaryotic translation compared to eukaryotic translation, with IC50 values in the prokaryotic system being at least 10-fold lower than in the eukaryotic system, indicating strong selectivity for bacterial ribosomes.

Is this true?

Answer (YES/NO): YES